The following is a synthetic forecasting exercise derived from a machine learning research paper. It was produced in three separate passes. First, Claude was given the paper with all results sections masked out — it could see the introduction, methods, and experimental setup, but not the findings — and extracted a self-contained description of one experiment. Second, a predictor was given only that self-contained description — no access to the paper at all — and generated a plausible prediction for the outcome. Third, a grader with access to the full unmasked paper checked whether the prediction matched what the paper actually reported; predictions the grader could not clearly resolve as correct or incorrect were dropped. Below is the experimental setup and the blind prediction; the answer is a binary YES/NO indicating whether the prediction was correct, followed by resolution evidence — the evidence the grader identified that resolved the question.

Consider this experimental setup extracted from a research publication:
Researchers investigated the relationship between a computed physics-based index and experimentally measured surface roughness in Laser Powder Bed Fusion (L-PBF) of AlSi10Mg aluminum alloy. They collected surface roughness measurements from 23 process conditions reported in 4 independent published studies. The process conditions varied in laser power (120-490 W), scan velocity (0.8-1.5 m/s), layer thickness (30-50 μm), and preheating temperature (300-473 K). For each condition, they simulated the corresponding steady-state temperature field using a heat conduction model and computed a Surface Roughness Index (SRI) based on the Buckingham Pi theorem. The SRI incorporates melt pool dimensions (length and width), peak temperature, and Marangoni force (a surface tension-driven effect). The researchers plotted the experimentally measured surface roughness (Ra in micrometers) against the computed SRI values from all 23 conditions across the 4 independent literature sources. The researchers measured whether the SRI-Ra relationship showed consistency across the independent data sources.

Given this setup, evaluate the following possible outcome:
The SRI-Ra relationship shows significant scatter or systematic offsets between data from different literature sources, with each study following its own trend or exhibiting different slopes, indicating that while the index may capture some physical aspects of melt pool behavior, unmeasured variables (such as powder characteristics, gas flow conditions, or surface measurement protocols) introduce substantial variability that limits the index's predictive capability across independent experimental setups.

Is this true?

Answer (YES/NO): NO